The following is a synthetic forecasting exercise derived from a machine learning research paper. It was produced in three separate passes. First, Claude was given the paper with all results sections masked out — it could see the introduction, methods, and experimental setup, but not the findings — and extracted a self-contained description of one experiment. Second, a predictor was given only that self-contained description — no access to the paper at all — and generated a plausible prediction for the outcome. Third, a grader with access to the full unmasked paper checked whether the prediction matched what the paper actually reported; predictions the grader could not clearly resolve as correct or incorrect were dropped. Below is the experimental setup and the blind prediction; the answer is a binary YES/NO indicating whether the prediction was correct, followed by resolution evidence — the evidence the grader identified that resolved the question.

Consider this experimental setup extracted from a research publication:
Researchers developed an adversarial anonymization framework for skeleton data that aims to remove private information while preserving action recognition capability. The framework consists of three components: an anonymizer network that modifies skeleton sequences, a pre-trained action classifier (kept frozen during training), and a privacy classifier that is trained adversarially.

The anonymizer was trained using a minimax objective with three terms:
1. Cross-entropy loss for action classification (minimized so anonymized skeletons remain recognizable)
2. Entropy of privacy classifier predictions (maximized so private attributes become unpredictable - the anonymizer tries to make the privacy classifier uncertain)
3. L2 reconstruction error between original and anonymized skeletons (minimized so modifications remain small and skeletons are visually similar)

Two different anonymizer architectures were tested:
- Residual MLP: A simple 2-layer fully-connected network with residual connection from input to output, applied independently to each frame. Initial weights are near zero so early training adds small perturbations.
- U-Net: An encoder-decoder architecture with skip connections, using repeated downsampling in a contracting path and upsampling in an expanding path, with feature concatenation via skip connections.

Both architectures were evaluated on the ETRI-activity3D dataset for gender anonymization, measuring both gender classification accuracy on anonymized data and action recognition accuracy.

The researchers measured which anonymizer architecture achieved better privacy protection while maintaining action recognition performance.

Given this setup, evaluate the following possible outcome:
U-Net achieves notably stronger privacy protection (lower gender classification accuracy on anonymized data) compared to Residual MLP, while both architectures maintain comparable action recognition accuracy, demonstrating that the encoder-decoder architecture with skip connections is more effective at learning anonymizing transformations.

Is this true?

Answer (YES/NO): NO